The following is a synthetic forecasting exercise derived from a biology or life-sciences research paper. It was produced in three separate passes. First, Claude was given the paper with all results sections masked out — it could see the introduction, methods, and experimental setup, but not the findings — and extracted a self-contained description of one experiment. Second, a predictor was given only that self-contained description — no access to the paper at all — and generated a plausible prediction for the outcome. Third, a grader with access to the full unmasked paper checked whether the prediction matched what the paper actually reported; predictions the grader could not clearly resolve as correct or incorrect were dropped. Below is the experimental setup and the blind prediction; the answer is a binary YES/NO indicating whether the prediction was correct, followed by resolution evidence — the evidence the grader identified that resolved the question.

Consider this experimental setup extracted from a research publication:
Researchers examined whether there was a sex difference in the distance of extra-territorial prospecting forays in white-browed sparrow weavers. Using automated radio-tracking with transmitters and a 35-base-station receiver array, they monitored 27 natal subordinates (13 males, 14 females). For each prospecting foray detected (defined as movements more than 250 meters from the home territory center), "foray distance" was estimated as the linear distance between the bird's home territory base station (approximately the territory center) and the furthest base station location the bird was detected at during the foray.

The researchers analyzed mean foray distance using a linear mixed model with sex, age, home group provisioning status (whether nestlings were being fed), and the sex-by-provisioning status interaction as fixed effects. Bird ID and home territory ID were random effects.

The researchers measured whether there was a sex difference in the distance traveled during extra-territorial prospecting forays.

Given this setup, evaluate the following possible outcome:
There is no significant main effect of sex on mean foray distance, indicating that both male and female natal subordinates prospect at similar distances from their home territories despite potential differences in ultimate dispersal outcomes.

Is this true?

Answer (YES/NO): YES